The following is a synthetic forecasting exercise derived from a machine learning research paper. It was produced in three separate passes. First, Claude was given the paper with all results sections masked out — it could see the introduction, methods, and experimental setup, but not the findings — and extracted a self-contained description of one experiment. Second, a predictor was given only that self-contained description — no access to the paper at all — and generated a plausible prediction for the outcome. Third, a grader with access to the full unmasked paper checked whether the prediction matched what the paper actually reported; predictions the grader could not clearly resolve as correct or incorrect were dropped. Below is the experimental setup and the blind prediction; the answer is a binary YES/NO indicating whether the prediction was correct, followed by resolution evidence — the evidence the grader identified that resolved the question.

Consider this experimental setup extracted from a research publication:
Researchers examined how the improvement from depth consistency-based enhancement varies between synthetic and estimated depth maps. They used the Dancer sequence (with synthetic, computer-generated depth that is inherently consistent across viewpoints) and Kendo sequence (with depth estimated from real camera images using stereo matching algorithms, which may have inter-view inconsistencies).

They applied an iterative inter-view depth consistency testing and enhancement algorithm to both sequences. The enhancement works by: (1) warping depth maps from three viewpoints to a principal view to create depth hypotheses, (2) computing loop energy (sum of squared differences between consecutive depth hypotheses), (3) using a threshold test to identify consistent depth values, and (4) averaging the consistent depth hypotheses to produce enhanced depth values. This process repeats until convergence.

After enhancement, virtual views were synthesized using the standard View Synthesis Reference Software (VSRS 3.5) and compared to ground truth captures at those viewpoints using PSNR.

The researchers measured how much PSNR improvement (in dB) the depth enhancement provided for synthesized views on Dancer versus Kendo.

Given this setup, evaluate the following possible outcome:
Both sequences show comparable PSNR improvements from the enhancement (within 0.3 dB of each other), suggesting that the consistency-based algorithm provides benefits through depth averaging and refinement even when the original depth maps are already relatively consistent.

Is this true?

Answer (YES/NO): NO